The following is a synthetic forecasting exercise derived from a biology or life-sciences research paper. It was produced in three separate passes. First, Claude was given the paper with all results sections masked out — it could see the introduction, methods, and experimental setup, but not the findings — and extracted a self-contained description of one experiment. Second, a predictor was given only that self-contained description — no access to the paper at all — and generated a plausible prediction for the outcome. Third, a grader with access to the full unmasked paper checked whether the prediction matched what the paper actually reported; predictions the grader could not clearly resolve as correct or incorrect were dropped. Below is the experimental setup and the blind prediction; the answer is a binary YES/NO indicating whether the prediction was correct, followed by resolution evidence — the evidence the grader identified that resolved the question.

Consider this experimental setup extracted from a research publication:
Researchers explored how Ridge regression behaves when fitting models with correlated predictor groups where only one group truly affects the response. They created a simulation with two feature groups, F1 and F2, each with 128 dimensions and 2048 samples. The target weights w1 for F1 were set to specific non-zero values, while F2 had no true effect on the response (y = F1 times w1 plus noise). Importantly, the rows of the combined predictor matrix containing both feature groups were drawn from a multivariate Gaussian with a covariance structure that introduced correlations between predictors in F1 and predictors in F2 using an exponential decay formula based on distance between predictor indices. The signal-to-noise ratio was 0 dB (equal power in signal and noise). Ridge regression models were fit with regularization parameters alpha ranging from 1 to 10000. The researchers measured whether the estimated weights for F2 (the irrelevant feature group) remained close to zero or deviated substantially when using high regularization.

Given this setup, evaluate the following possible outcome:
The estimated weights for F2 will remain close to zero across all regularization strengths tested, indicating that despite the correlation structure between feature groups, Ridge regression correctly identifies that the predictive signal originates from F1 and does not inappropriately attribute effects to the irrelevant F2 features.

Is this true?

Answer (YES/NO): NO